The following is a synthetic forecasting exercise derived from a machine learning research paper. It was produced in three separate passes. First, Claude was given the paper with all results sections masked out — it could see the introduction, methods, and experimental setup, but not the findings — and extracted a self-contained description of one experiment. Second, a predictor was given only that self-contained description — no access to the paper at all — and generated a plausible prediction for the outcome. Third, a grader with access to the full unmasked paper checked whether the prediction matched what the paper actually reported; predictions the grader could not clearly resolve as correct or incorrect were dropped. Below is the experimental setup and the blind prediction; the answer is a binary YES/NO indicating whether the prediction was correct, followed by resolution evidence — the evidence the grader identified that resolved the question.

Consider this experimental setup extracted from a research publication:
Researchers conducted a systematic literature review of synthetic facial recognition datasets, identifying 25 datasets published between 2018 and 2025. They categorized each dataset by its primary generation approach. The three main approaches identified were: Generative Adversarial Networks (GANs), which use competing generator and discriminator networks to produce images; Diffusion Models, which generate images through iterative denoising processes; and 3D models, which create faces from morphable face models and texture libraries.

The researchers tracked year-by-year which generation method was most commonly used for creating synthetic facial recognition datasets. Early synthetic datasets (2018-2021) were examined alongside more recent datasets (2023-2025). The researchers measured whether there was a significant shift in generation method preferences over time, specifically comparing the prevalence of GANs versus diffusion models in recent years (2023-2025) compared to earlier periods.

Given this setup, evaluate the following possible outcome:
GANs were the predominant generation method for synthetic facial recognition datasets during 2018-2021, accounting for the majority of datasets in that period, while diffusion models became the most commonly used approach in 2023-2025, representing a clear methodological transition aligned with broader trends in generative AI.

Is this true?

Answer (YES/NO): YES